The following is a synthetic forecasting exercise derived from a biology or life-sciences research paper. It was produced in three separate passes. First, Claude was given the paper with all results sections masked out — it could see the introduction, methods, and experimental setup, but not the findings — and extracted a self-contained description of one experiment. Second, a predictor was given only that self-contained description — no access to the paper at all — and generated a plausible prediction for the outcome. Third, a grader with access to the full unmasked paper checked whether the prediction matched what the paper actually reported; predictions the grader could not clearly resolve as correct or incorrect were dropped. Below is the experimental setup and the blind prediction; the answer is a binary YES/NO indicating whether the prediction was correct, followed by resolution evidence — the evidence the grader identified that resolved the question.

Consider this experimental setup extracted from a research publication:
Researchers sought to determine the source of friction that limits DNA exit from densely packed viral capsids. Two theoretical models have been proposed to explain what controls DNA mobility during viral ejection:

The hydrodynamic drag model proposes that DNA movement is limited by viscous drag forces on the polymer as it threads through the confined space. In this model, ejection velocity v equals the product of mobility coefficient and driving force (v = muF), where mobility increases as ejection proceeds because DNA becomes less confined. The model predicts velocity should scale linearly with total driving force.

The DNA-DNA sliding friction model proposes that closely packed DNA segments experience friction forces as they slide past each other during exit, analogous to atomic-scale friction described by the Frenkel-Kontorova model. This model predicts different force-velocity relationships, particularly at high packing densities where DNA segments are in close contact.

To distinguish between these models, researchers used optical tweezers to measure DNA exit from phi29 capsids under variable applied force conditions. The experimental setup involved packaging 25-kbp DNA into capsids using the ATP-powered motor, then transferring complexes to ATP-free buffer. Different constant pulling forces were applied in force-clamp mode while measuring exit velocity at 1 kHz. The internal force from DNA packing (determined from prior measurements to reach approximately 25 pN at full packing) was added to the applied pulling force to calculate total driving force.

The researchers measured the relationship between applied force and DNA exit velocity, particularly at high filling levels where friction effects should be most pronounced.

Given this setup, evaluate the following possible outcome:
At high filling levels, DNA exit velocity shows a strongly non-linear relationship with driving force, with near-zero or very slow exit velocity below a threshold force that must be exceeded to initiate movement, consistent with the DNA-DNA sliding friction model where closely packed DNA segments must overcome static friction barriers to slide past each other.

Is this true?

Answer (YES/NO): NO